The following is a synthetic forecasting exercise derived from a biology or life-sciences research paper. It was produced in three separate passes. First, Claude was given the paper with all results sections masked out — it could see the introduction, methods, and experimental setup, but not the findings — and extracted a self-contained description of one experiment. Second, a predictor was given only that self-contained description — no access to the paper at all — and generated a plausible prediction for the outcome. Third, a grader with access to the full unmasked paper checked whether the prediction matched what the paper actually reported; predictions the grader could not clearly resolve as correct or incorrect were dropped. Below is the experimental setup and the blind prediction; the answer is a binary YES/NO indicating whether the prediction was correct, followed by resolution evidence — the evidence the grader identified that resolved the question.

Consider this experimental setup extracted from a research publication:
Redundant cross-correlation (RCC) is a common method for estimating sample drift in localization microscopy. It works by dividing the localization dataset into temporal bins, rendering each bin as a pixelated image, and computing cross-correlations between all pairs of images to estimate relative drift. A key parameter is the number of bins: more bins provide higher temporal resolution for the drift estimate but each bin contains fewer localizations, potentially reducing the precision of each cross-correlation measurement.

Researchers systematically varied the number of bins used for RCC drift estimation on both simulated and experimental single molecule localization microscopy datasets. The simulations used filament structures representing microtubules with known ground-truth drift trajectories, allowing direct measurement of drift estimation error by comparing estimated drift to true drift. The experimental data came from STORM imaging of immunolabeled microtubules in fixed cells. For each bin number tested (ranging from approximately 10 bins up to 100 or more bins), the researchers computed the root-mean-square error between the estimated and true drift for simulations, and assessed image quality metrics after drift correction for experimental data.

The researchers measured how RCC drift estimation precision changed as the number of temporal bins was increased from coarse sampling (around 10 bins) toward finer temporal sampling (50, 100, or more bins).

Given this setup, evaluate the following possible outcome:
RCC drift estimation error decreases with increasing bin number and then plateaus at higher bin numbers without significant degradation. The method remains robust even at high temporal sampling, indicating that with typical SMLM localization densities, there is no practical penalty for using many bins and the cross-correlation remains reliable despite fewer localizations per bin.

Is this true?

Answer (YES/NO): NO